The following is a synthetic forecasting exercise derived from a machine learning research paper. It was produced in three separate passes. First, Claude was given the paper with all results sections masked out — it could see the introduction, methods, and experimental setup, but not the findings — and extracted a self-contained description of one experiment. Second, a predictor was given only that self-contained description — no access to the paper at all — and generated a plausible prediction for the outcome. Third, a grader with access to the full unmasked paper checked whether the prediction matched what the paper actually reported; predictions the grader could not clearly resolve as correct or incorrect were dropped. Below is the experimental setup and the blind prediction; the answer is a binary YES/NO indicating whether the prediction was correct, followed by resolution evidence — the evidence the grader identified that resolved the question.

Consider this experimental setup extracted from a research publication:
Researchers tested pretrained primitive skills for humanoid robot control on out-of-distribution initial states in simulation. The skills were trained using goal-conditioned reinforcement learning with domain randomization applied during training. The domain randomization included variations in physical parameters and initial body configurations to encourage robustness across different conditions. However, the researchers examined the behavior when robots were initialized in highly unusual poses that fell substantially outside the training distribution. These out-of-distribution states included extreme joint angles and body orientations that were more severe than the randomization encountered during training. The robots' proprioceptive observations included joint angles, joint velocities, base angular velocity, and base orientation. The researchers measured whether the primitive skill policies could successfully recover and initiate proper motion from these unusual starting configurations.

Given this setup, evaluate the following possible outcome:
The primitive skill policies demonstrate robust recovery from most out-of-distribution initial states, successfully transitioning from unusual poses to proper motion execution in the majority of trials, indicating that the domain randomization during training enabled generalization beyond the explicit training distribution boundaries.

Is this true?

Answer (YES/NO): NO